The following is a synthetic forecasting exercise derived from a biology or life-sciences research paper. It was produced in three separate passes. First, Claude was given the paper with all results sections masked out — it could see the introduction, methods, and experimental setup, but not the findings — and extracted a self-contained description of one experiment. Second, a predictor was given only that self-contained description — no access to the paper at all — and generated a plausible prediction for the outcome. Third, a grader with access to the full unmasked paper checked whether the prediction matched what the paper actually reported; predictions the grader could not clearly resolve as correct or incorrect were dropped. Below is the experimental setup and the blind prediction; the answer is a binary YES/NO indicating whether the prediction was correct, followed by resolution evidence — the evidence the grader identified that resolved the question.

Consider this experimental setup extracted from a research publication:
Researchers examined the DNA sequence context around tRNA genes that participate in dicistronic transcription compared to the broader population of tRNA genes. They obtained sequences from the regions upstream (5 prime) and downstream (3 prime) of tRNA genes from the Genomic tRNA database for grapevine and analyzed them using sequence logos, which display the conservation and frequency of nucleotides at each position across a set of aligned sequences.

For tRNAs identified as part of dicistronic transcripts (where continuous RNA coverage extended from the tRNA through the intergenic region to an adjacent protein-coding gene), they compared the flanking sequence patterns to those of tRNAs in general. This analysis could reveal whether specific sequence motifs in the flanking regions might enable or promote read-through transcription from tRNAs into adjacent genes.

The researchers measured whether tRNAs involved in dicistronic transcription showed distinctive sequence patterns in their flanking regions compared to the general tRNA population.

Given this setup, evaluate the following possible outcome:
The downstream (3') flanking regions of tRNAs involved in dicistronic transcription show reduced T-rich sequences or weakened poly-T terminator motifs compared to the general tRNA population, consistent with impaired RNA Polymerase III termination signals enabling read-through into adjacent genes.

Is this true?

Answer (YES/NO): NO